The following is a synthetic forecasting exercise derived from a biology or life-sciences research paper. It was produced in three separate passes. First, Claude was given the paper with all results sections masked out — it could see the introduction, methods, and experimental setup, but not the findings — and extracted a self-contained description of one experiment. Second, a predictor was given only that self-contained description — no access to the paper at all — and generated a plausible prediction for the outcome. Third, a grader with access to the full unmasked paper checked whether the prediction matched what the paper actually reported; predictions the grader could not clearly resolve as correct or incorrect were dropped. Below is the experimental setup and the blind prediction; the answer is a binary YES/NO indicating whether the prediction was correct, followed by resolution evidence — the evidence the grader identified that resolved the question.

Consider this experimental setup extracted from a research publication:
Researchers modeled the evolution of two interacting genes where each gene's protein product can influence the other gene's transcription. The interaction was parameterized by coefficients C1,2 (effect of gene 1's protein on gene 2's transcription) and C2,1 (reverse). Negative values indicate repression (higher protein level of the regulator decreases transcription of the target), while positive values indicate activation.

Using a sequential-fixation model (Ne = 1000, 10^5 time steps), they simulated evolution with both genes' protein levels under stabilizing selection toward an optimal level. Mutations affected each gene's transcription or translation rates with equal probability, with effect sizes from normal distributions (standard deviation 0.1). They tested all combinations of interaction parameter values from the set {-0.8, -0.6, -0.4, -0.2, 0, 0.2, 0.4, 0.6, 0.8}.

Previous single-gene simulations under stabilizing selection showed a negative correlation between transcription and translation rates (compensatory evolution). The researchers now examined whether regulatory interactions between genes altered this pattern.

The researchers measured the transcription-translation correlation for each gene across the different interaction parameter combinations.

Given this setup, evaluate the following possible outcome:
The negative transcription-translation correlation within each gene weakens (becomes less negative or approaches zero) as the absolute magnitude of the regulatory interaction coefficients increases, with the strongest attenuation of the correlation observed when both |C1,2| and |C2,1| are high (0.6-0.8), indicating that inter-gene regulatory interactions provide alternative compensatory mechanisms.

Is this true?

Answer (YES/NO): NO